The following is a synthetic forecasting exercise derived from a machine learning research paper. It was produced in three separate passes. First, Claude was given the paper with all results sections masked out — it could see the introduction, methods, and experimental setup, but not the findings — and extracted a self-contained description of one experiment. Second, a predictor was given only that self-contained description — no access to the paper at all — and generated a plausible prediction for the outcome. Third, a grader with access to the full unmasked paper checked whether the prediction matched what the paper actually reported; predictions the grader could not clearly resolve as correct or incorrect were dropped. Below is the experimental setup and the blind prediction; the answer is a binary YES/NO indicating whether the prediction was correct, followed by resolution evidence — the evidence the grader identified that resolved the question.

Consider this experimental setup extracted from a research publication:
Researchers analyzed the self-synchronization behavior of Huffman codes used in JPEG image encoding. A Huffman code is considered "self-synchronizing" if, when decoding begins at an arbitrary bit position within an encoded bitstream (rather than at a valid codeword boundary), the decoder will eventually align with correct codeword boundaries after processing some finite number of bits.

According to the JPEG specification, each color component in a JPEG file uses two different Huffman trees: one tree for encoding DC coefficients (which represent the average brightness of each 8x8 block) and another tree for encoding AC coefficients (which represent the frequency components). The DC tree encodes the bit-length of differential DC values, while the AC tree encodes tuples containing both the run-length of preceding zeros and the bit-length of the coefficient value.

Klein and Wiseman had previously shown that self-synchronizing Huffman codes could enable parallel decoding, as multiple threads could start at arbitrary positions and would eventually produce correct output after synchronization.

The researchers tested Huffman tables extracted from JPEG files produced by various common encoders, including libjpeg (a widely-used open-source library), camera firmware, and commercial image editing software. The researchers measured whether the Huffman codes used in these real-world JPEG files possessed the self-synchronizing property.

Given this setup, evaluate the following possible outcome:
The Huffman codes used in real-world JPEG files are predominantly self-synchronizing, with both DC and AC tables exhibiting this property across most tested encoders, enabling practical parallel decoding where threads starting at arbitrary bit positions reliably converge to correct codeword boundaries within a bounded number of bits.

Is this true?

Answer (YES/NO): YES